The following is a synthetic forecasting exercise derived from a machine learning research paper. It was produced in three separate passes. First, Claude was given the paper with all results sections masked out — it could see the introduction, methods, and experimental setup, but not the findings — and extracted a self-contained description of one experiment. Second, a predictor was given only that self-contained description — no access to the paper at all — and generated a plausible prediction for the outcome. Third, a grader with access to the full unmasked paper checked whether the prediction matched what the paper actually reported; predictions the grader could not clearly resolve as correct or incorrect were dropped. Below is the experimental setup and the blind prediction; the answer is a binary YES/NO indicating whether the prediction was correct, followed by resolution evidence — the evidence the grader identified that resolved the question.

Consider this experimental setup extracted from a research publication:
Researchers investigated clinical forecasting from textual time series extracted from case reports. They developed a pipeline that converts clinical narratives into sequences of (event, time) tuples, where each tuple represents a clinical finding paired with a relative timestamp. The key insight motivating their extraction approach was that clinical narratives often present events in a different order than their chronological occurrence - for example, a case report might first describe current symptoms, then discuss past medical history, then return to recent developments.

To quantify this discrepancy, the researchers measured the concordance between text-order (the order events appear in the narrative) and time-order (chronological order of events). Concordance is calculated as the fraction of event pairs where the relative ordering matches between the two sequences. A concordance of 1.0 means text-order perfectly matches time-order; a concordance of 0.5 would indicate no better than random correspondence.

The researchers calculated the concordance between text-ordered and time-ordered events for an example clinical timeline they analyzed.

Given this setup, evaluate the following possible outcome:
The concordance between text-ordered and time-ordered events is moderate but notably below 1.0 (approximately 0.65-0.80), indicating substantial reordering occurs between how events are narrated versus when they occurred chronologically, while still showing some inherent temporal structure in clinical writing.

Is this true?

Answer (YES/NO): NO